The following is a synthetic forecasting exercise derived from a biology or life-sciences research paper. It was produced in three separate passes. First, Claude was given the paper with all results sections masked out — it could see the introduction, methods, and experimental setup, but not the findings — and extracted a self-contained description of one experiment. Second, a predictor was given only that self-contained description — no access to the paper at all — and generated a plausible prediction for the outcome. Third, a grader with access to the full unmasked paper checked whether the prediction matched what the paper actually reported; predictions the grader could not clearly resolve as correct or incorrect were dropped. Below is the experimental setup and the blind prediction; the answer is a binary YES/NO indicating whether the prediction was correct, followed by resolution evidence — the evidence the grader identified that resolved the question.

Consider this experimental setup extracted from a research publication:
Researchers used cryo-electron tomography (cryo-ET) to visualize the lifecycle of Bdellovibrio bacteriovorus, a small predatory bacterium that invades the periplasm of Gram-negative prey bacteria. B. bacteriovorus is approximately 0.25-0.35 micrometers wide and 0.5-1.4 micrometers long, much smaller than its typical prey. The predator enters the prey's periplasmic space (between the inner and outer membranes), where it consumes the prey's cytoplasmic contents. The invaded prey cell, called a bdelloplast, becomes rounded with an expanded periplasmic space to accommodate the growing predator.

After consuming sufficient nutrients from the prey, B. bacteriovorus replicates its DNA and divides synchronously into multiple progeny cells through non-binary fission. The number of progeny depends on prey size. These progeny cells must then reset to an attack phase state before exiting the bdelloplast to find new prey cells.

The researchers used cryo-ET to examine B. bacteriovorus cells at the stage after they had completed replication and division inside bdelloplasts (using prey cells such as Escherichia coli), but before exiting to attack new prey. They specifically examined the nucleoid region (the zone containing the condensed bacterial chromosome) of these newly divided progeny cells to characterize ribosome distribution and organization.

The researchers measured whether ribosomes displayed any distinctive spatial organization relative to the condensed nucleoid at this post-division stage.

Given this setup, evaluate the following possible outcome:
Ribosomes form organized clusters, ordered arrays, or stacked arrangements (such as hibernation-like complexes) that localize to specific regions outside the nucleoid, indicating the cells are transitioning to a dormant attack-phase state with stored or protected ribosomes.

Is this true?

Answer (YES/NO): NO